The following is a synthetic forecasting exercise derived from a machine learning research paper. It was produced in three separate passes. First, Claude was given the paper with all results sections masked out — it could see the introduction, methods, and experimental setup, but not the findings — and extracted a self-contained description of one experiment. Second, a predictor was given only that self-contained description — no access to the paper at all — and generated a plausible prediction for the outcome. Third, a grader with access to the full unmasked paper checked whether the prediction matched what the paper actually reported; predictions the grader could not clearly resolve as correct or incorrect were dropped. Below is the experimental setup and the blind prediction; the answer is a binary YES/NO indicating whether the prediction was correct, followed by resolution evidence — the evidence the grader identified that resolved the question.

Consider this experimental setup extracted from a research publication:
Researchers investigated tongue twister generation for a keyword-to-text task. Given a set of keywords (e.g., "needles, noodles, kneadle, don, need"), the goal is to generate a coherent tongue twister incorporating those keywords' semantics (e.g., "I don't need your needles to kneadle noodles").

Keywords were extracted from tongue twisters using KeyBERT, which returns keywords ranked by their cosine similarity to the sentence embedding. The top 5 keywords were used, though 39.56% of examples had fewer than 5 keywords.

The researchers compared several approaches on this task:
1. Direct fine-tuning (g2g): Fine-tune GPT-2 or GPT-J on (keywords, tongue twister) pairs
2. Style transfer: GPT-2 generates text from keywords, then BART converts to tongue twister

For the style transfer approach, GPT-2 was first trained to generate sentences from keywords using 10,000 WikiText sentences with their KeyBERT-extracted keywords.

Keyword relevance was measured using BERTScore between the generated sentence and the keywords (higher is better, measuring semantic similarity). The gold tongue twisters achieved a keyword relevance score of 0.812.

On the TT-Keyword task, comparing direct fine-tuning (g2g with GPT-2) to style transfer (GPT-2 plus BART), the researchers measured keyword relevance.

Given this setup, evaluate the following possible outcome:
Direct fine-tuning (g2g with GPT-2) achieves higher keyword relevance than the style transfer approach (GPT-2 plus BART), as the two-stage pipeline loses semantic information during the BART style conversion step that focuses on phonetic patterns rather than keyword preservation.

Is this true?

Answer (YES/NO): YES